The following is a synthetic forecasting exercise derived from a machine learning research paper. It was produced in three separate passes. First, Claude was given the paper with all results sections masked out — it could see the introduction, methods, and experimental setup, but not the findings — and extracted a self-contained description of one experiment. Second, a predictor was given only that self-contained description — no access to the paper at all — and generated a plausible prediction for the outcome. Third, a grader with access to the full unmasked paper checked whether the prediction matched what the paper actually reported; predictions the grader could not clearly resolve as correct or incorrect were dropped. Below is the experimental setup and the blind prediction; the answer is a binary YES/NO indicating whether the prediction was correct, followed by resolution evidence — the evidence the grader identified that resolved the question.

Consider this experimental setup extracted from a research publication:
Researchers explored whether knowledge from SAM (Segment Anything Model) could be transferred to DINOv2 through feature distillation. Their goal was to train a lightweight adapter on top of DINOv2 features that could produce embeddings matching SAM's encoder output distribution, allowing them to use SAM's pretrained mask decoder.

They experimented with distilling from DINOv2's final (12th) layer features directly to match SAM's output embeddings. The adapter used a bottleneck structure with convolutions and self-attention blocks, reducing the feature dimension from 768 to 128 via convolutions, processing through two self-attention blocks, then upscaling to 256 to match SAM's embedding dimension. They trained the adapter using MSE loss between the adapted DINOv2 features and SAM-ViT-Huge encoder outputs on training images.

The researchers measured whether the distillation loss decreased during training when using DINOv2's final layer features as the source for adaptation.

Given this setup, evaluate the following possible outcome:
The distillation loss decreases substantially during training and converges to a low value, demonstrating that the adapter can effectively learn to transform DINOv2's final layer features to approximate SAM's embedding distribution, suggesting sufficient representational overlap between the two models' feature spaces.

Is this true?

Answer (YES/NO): NO